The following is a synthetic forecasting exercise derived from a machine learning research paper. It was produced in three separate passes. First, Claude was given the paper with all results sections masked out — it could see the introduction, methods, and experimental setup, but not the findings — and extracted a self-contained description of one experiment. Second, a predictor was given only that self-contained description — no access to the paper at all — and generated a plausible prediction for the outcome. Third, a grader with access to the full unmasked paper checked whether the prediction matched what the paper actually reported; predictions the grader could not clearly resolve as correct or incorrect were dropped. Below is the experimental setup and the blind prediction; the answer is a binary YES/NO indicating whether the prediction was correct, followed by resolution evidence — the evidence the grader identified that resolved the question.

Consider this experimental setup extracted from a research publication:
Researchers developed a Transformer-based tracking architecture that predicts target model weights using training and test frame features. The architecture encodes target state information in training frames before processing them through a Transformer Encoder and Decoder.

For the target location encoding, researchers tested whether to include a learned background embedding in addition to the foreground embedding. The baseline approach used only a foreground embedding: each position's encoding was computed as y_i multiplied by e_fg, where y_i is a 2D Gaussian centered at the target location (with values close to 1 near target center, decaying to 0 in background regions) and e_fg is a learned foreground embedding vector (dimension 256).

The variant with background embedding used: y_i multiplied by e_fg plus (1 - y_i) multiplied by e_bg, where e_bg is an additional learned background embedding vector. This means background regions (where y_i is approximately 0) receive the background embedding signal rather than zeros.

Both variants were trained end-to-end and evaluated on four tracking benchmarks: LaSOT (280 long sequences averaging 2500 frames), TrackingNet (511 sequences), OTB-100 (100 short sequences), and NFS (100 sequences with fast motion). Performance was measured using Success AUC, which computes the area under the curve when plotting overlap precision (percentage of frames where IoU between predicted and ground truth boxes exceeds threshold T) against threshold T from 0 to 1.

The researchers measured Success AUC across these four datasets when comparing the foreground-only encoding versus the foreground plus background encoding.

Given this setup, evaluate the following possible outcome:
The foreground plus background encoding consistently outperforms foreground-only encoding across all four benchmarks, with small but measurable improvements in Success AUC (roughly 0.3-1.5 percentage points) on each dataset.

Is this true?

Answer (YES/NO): NO